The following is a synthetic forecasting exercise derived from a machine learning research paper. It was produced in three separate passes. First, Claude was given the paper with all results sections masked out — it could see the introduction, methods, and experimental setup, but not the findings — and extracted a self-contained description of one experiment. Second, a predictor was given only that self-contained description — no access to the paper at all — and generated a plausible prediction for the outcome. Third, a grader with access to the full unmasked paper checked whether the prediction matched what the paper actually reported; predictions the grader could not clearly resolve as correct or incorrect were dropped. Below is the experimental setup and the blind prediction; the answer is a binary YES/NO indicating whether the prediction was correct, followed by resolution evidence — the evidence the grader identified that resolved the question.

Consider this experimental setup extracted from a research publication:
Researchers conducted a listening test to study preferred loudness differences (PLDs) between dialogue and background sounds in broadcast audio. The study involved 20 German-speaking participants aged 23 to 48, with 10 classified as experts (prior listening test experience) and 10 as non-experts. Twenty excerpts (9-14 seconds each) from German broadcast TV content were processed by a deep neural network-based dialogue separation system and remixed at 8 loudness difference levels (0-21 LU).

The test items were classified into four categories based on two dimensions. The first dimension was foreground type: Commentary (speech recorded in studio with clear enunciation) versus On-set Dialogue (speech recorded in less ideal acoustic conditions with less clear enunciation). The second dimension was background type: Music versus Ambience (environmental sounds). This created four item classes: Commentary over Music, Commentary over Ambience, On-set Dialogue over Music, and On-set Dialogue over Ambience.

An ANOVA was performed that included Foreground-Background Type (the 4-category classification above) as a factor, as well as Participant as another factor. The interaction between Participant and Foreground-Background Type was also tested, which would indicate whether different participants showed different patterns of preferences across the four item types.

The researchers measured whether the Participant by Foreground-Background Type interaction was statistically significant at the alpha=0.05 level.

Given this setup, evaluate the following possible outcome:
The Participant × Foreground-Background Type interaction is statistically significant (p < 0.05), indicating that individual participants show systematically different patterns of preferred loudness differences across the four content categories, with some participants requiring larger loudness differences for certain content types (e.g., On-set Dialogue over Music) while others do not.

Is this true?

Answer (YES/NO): YES